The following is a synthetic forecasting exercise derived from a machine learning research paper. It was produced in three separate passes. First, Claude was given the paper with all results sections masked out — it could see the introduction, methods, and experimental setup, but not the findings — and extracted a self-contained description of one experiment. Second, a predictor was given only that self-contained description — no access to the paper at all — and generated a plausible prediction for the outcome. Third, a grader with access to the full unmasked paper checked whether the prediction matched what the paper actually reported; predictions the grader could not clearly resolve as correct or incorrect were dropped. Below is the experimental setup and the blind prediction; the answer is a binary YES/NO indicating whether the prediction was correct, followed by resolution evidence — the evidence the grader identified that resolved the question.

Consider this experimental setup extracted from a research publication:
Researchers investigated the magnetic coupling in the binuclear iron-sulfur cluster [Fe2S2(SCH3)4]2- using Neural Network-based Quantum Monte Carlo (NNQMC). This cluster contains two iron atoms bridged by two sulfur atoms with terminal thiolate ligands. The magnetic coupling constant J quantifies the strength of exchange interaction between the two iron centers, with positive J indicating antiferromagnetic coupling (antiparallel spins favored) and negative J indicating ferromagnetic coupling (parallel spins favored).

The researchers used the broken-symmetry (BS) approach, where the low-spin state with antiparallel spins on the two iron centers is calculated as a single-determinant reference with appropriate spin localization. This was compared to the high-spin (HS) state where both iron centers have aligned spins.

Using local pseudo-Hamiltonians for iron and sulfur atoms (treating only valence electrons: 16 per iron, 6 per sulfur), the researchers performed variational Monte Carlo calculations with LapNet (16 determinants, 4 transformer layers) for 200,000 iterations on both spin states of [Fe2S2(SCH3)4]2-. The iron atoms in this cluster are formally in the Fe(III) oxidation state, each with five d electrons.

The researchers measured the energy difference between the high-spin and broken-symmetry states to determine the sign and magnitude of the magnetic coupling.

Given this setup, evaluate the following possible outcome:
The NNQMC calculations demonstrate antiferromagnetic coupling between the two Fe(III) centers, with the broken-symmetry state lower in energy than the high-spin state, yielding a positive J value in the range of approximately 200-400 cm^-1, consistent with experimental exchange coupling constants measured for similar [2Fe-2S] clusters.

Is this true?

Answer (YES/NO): YES